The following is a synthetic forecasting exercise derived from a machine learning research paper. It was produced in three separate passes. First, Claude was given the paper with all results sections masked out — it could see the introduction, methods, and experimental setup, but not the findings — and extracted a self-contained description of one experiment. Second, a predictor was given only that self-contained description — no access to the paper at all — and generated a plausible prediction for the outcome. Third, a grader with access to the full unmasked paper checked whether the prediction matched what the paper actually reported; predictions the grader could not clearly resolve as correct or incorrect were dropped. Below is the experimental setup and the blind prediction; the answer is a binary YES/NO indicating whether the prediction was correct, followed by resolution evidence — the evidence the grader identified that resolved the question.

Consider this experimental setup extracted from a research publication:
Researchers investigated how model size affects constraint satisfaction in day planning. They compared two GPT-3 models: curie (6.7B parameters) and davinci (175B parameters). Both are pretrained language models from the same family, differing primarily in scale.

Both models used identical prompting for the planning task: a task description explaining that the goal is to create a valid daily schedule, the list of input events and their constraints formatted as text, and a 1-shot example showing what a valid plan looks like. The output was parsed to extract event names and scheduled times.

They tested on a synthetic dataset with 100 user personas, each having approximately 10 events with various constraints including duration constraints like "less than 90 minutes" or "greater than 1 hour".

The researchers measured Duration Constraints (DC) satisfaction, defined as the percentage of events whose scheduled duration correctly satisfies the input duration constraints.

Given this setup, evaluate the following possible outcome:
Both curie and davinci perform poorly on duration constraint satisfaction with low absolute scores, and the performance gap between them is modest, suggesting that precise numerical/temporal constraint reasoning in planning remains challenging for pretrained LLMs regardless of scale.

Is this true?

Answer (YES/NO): NO